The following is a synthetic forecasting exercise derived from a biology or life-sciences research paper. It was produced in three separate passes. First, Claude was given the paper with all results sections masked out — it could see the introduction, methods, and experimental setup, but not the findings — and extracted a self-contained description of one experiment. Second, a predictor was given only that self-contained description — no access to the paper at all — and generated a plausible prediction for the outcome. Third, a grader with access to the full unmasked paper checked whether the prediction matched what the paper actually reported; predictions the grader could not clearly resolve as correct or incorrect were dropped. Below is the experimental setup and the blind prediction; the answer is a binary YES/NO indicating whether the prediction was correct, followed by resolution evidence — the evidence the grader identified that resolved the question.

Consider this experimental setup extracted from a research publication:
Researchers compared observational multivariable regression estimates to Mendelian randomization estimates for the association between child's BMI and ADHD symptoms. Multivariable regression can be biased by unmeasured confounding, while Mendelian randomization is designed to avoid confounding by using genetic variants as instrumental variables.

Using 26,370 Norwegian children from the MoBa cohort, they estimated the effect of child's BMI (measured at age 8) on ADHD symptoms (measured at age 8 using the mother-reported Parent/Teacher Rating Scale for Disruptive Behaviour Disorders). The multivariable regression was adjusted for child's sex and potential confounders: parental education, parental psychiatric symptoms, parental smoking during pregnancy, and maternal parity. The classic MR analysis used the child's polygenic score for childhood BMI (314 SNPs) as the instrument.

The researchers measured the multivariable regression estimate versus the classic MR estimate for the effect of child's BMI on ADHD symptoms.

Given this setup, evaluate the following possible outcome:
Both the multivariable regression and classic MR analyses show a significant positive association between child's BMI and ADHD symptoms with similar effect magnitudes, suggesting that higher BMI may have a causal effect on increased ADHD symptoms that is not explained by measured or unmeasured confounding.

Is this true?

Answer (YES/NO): NO